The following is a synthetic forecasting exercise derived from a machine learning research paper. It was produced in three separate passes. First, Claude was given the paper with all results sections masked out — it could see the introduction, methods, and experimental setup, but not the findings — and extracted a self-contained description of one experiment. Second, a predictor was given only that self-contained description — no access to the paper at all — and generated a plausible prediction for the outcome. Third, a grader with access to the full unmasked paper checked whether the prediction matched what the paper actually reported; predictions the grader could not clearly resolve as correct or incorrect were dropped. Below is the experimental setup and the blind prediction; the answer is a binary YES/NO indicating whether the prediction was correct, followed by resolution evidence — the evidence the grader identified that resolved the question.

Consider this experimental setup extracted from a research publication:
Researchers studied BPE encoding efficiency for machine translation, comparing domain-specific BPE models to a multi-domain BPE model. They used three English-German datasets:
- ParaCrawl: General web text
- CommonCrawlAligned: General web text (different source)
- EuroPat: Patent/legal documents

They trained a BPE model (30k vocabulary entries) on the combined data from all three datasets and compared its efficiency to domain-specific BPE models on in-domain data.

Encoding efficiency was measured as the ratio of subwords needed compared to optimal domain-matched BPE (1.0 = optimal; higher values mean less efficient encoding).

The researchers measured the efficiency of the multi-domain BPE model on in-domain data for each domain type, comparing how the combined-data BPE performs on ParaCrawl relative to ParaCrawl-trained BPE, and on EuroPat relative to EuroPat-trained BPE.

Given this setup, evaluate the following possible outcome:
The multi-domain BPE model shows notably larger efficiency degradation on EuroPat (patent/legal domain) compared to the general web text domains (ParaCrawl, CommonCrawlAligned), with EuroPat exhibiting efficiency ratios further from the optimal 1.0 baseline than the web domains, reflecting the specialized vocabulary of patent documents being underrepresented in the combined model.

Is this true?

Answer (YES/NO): NO